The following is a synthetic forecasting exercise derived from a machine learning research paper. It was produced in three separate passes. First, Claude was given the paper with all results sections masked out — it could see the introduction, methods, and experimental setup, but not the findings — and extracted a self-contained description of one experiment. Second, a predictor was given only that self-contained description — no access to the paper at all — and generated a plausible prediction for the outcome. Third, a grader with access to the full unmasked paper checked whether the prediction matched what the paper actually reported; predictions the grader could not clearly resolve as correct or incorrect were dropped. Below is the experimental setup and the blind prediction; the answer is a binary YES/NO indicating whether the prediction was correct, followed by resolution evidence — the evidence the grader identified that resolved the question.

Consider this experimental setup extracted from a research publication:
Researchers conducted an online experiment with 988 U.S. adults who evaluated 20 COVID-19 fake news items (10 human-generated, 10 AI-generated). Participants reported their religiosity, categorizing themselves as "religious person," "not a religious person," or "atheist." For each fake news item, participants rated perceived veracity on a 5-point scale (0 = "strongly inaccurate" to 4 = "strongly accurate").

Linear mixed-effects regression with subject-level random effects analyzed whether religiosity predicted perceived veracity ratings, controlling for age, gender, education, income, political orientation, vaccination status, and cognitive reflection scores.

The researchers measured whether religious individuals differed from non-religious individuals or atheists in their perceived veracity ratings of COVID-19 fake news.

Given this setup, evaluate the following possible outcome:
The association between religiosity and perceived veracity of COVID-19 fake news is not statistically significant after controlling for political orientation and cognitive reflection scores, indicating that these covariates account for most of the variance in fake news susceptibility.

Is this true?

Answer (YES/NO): NO